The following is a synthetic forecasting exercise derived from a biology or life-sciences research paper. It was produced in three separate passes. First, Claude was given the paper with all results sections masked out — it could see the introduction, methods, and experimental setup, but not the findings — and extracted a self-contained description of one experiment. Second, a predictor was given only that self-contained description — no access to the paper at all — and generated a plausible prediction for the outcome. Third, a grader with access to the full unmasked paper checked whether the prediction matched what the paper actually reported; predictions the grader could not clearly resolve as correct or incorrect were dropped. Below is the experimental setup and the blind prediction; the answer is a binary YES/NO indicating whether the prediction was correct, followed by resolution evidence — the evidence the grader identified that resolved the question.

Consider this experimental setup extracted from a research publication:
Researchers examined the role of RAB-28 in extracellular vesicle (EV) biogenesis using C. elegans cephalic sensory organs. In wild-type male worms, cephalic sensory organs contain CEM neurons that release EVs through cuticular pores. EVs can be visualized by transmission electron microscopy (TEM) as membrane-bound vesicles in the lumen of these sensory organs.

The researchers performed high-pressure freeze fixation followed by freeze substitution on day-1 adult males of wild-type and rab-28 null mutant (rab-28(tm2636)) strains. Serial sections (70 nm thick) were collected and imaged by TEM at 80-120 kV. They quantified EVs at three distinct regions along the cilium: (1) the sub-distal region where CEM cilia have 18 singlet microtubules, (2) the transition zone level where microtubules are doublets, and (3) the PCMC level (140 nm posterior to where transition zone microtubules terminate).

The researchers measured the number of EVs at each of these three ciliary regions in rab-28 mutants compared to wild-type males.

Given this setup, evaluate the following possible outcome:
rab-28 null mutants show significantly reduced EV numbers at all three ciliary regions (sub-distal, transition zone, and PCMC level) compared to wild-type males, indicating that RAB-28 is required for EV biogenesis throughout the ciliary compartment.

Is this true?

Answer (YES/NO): NO